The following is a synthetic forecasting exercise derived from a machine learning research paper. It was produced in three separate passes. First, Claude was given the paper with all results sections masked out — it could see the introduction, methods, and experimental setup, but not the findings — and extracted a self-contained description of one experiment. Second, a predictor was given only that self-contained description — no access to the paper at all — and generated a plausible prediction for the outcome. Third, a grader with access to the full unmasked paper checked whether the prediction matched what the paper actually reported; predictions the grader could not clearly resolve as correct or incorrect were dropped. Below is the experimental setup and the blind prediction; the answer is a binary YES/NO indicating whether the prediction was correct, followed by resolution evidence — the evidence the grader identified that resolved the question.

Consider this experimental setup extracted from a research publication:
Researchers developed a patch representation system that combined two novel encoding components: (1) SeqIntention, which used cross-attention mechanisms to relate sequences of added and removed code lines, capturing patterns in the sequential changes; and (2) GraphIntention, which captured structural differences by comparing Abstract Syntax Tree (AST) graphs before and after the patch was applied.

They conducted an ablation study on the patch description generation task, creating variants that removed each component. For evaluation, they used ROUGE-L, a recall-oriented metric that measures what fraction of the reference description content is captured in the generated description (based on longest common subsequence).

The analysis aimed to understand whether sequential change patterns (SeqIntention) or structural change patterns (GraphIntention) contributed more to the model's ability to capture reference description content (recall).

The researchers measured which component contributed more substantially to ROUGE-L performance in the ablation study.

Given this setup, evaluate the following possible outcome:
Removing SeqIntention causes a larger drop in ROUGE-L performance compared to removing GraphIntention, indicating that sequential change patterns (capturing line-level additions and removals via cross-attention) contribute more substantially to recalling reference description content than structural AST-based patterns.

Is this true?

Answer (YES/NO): YES